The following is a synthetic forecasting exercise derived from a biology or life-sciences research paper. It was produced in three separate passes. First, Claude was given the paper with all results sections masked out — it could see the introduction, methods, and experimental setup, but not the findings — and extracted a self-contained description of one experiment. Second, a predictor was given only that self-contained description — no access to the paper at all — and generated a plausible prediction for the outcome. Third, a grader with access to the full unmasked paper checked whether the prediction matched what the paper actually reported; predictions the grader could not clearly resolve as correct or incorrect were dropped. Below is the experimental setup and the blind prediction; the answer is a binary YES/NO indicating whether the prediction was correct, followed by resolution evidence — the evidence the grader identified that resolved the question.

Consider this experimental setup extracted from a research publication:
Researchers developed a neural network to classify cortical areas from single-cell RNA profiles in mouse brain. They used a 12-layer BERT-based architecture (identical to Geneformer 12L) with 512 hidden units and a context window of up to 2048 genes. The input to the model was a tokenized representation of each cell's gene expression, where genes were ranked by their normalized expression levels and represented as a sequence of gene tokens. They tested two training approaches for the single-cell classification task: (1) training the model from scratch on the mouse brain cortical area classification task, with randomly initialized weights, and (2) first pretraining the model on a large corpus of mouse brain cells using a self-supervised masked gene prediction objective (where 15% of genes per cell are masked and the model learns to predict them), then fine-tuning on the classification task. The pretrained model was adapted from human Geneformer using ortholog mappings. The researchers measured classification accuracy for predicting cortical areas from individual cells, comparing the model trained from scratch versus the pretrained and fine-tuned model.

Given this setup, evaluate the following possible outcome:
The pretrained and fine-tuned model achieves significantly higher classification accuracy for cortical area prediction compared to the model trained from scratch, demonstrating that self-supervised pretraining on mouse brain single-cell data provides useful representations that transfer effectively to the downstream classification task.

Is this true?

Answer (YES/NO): NO